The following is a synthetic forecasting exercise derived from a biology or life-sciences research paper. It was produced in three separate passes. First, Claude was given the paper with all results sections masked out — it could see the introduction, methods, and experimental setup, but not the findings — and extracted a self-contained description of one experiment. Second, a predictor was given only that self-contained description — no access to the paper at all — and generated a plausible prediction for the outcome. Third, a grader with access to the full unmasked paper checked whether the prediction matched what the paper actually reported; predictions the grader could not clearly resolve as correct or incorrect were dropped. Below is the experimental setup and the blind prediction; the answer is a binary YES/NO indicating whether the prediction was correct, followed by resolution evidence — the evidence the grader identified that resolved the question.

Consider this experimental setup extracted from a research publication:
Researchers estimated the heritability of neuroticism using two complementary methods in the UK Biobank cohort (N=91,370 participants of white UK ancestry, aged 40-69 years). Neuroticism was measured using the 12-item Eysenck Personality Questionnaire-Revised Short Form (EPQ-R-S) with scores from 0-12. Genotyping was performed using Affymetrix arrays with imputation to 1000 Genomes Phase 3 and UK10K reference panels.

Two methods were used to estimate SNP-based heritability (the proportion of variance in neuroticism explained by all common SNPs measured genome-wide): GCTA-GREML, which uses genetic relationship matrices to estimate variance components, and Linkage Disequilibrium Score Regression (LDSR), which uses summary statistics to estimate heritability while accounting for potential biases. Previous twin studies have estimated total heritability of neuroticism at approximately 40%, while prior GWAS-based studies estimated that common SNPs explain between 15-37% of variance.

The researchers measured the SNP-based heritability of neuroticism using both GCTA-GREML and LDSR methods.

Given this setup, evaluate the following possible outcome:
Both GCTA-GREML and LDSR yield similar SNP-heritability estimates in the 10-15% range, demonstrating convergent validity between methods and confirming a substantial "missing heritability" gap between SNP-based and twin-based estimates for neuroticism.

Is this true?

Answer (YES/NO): NO